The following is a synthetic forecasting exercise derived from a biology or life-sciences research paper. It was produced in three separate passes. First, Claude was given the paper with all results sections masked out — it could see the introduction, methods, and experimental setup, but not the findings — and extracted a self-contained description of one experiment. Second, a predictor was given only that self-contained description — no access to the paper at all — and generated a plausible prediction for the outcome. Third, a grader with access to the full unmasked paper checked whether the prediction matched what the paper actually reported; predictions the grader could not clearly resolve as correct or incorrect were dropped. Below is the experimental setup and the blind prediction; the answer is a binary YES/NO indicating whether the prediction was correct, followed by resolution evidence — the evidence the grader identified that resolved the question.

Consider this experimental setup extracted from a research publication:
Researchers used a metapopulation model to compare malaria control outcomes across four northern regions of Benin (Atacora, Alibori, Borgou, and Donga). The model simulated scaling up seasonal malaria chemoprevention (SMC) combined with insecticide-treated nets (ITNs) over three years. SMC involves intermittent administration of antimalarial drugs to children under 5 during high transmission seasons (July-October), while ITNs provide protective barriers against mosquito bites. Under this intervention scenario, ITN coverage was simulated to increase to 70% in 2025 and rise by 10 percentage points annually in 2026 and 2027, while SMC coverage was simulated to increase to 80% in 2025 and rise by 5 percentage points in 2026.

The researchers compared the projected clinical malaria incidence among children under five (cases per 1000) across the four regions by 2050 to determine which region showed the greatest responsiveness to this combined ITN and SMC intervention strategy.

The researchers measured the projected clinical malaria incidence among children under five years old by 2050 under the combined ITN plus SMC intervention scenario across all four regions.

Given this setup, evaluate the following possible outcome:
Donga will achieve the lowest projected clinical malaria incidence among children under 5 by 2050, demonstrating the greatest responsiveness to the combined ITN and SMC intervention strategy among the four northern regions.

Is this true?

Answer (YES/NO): NO